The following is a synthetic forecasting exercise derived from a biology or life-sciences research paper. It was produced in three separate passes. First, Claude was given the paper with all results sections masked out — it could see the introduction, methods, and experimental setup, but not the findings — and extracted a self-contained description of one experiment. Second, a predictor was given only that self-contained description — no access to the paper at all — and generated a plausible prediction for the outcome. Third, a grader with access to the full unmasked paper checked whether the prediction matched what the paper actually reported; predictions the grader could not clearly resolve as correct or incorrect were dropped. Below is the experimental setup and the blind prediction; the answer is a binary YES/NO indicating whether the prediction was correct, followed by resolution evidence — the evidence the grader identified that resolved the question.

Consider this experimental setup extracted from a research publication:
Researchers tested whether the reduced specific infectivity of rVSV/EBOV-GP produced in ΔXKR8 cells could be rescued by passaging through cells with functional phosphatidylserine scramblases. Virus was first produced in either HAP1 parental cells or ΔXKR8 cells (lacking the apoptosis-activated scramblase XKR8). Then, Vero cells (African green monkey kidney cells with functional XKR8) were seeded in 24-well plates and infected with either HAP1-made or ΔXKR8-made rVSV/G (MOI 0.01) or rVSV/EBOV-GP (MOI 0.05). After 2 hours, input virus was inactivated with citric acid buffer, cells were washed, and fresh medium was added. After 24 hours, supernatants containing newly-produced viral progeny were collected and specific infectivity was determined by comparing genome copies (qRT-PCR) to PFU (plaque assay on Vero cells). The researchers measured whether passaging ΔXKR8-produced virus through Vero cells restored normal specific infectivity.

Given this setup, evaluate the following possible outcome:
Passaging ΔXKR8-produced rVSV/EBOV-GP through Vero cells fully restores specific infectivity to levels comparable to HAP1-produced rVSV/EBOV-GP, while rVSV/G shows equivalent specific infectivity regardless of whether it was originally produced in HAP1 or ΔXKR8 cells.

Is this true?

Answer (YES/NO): YES